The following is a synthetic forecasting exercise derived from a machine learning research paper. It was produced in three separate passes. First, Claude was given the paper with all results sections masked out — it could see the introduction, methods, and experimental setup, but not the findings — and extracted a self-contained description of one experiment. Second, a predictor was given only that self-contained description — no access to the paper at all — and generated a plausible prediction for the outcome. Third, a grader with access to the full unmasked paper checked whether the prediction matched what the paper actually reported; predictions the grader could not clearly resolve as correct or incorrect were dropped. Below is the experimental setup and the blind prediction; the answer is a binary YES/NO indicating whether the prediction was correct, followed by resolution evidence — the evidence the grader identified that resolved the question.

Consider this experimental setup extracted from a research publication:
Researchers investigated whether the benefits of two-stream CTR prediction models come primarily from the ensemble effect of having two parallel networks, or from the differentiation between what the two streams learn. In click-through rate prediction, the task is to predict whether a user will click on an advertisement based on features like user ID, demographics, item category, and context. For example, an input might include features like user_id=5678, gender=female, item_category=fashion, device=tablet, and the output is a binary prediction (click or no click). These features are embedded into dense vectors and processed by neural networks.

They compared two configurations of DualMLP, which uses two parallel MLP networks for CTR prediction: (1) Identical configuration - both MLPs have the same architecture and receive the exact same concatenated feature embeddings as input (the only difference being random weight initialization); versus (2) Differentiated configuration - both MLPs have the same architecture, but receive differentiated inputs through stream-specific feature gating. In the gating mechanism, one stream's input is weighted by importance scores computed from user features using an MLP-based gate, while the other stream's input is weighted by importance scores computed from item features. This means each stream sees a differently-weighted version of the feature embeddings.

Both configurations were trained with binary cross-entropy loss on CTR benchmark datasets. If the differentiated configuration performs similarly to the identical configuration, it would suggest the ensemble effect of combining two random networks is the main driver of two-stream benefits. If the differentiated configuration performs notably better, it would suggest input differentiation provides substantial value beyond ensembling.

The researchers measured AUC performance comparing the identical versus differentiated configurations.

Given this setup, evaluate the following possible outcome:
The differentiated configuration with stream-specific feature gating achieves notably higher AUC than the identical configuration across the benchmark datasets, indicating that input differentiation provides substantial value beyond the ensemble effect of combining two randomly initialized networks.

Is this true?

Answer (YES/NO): YES